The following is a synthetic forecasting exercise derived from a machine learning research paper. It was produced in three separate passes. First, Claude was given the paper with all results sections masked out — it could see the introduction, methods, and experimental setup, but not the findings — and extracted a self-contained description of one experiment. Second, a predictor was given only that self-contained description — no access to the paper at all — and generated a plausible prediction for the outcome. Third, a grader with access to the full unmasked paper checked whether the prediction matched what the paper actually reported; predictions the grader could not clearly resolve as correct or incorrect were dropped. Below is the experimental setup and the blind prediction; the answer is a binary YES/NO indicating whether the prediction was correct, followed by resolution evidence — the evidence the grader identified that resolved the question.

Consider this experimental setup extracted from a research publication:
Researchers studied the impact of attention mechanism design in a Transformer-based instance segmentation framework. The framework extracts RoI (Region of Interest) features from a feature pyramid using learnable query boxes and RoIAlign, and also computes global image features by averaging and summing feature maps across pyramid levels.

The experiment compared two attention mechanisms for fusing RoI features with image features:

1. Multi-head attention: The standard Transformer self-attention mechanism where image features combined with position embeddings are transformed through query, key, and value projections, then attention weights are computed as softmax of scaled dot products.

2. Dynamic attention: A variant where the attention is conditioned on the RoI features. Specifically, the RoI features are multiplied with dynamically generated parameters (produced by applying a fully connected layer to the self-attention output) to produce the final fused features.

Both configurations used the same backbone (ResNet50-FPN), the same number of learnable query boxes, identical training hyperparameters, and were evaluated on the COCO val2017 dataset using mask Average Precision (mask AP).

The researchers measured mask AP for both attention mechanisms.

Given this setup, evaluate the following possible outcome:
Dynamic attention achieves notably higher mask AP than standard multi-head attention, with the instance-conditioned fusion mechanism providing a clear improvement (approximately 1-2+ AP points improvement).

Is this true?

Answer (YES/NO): NO